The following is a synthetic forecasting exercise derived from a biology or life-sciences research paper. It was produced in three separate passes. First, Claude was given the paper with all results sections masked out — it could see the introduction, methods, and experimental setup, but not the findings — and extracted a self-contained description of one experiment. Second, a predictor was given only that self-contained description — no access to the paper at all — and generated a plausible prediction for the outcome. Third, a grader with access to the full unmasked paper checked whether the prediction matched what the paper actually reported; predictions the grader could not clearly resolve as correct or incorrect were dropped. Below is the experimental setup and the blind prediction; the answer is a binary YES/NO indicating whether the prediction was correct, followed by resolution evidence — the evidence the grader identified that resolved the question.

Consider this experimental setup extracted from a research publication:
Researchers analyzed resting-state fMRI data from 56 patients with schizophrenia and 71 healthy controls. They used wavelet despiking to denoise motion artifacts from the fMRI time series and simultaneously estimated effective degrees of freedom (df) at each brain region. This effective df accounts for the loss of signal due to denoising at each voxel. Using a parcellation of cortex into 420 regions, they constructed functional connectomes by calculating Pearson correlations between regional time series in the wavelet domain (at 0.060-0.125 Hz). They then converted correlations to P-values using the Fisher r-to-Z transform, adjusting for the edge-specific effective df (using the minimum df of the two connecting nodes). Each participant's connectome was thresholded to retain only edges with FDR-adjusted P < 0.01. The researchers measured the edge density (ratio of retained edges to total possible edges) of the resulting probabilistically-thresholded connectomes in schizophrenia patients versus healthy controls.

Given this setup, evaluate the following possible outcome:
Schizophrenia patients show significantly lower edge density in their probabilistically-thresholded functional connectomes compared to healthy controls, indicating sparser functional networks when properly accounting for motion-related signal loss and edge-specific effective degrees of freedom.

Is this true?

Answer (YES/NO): YES